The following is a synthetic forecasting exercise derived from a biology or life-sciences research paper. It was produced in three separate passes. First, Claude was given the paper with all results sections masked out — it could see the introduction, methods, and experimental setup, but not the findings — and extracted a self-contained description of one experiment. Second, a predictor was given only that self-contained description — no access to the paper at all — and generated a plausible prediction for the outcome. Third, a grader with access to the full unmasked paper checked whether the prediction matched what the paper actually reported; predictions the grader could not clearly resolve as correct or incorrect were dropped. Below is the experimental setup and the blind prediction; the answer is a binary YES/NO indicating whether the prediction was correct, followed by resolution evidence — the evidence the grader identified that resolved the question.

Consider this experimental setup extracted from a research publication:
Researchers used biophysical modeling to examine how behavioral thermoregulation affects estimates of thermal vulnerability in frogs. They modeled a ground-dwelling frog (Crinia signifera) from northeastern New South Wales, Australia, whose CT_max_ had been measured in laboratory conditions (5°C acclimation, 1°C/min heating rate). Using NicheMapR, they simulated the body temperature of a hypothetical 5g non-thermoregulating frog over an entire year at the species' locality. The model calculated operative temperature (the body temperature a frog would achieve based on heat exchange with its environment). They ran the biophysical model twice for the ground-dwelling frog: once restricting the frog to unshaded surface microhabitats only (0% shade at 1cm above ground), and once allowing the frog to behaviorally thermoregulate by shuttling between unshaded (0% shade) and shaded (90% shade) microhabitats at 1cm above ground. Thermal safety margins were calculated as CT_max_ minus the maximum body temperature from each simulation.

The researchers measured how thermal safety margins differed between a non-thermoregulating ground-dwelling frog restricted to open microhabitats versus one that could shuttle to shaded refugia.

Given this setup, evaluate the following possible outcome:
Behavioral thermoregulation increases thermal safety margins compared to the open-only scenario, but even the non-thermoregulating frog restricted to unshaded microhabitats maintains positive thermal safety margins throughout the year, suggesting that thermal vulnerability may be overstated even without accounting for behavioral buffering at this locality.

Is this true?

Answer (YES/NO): NO